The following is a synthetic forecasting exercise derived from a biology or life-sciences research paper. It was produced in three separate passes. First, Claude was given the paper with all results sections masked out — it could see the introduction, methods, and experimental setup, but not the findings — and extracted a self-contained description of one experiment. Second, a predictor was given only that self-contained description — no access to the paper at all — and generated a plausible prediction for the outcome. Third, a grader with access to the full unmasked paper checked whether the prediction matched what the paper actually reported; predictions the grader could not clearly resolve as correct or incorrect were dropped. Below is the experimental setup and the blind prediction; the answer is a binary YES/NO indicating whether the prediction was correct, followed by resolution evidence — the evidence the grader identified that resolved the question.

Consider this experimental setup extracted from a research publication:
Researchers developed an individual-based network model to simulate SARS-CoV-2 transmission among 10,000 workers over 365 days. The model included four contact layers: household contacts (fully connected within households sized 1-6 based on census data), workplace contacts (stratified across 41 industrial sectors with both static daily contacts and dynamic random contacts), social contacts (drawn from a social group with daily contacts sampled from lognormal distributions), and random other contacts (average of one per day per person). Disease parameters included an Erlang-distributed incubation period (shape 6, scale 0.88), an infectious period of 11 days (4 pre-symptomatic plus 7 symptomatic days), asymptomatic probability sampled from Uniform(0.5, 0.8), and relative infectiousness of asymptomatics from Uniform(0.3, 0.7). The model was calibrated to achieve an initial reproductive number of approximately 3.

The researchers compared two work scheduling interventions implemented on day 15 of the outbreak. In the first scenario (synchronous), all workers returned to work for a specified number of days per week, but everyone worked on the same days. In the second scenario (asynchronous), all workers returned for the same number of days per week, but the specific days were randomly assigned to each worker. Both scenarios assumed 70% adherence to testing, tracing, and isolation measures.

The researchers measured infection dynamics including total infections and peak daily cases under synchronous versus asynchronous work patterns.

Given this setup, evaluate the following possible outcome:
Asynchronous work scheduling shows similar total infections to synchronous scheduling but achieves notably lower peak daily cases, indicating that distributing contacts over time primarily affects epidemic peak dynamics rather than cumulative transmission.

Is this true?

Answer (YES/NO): NO